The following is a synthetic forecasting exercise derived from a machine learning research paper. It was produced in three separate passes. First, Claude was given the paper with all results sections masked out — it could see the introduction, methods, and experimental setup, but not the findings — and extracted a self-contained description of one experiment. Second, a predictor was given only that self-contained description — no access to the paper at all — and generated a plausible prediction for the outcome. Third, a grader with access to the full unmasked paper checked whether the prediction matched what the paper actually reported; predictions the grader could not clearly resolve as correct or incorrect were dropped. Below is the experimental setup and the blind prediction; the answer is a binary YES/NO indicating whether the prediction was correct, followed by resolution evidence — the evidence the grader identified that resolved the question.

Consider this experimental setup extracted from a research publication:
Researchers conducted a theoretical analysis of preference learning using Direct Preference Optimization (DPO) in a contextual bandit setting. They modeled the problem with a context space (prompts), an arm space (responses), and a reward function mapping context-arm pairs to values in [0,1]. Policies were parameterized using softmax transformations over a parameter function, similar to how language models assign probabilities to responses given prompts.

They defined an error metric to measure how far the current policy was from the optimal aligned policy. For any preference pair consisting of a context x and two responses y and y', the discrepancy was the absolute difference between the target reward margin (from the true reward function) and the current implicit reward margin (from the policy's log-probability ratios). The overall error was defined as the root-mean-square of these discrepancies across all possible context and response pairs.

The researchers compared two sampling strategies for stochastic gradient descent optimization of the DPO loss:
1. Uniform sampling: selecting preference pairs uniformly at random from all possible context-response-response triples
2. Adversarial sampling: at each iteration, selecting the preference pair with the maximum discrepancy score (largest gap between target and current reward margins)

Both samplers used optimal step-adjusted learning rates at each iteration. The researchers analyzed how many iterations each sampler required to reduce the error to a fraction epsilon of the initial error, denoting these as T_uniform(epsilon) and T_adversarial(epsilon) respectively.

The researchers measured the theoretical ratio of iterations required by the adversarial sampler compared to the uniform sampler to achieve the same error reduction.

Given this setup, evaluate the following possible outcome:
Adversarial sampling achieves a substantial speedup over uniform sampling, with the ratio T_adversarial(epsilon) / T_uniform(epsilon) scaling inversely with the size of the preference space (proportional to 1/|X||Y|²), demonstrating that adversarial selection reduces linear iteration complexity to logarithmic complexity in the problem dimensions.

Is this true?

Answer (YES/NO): NO